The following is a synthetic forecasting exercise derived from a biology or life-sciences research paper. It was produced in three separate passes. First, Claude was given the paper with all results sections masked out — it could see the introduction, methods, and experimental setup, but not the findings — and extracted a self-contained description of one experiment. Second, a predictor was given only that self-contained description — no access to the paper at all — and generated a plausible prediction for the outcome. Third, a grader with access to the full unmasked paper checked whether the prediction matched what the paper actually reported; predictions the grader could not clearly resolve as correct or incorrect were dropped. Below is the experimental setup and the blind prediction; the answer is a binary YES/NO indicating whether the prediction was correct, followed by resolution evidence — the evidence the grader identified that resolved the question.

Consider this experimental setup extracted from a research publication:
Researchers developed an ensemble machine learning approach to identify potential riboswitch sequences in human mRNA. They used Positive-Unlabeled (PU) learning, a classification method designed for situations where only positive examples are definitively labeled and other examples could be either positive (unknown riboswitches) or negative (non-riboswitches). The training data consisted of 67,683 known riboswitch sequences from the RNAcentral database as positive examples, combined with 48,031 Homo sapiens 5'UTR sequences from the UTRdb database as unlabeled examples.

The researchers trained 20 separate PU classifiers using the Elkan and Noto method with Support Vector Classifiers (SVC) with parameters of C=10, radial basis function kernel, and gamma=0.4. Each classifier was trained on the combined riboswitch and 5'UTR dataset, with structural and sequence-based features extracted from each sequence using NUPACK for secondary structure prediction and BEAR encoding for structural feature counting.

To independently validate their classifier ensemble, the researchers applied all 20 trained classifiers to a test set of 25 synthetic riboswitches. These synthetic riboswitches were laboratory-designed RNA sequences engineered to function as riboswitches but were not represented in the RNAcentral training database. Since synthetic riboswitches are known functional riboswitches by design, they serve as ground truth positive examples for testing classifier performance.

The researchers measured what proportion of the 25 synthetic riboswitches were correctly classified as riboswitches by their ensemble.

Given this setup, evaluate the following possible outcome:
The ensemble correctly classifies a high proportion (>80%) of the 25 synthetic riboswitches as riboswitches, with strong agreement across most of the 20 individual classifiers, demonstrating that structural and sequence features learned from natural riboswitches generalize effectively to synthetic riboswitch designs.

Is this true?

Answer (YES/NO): NO